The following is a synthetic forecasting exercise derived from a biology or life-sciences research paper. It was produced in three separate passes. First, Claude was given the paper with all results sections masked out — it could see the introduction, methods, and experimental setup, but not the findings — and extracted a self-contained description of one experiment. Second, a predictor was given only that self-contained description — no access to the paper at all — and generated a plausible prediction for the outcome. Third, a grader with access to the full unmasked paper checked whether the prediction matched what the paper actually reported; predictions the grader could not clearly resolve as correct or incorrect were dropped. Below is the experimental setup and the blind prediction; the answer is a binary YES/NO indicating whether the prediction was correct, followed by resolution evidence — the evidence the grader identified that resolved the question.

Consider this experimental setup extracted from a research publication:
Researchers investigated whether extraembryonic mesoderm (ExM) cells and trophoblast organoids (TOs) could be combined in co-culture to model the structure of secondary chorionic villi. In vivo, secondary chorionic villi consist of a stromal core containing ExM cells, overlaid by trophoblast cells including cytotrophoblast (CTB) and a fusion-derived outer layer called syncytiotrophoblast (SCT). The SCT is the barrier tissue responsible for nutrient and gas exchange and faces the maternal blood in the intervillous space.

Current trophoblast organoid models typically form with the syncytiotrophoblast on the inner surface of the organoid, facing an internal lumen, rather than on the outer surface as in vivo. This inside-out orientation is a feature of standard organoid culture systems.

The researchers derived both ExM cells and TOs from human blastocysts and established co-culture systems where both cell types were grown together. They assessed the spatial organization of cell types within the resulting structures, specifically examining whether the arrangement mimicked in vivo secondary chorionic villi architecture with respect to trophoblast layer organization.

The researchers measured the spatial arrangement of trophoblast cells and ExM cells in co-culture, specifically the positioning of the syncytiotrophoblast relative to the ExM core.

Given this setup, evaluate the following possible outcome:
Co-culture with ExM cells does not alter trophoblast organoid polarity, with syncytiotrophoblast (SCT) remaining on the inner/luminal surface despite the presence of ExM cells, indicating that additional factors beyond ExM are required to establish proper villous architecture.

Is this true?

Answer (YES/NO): YES